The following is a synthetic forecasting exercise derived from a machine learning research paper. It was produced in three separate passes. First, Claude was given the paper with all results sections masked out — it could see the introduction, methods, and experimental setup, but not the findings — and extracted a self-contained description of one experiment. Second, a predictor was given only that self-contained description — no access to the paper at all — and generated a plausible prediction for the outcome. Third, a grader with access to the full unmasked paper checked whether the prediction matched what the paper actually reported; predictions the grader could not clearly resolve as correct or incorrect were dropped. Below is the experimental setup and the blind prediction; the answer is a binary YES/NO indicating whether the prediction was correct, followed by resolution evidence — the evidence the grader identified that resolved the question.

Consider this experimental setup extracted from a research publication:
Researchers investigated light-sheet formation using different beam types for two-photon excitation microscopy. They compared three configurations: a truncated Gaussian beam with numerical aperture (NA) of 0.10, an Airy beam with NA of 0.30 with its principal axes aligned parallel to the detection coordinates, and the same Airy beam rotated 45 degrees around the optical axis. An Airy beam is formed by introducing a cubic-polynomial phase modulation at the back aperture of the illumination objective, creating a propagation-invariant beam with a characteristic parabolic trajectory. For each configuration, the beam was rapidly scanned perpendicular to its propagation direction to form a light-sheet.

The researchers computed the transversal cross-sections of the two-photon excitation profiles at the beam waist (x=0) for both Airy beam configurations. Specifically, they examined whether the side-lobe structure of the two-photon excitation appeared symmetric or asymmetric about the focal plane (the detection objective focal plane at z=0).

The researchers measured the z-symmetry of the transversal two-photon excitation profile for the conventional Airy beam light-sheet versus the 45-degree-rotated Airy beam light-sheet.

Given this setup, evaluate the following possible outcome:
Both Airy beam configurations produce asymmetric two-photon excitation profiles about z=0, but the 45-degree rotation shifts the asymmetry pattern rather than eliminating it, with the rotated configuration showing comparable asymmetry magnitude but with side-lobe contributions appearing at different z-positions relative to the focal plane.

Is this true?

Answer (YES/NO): NO